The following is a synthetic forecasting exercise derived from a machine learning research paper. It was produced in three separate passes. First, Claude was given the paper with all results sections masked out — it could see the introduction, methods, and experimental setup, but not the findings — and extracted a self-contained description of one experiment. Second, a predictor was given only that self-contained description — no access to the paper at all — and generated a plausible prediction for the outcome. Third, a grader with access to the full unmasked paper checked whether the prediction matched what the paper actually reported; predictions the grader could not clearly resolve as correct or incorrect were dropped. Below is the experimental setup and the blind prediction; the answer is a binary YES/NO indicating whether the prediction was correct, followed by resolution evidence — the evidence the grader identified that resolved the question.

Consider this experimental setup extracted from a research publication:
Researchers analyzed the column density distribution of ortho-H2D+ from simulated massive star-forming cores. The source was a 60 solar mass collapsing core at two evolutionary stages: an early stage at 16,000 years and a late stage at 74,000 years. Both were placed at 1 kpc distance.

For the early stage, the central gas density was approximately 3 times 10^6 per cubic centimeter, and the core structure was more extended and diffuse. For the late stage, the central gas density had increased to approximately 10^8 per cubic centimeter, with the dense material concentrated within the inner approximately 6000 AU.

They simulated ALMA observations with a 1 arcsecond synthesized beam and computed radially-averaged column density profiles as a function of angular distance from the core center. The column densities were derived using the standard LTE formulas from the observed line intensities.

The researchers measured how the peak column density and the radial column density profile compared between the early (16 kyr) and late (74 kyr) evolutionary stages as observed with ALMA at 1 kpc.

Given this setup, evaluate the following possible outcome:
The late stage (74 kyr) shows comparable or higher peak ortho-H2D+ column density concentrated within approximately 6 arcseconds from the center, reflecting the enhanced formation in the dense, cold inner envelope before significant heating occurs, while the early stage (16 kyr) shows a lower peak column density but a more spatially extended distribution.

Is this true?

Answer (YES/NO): YES